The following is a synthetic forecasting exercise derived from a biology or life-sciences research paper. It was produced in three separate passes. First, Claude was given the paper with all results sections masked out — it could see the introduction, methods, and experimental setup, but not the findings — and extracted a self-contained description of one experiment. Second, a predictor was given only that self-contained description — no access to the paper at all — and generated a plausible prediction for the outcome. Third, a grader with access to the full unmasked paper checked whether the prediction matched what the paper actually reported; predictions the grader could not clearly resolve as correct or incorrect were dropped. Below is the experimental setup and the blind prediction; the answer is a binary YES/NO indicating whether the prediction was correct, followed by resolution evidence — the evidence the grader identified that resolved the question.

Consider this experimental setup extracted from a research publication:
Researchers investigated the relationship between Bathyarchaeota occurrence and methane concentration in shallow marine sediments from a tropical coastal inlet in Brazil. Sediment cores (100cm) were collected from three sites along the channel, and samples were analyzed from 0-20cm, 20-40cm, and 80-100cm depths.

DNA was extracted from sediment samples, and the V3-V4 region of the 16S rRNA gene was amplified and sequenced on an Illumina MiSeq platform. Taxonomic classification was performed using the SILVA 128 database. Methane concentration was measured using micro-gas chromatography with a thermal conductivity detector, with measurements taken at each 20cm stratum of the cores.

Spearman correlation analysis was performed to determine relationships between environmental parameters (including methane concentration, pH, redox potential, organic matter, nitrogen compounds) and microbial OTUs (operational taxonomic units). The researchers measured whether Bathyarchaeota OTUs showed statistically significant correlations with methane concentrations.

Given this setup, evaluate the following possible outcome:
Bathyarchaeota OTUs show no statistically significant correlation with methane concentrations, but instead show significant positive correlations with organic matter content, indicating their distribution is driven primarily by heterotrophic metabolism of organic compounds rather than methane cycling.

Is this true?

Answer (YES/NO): NO